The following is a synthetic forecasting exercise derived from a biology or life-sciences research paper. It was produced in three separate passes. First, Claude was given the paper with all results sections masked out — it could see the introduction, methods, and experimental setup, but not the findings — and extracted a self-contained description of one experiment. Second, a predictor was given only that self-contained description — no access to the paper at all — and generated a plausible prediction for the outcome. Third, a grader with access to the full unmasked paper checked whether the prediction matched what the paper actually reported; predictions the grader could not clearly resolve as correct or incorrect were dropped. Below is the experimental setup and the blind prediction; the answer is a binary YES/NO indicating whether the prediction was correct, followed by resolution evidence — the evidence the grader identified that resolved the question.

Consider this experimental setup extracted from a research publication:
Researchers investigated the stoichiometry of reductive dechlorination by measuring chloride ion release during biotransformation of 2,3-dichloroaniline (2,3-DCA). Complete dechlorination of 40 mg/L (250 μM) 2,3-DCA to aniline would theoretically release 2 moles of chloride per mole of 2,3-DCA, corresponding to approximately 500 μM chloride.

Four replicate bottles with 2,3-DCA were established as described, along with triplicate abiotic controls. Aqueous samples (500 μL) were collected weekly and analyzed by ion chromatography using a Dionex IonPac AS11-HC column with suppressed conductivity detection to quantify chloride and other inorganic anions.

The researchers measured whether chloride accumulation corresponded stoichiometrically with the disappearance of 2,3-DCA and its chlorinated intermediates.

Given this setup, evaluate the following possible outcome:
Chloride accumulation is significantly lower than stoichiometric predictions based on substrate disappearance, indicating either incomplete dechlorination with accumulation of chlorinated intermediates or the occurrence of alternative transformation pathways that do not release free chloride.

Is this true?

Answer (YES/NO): NO